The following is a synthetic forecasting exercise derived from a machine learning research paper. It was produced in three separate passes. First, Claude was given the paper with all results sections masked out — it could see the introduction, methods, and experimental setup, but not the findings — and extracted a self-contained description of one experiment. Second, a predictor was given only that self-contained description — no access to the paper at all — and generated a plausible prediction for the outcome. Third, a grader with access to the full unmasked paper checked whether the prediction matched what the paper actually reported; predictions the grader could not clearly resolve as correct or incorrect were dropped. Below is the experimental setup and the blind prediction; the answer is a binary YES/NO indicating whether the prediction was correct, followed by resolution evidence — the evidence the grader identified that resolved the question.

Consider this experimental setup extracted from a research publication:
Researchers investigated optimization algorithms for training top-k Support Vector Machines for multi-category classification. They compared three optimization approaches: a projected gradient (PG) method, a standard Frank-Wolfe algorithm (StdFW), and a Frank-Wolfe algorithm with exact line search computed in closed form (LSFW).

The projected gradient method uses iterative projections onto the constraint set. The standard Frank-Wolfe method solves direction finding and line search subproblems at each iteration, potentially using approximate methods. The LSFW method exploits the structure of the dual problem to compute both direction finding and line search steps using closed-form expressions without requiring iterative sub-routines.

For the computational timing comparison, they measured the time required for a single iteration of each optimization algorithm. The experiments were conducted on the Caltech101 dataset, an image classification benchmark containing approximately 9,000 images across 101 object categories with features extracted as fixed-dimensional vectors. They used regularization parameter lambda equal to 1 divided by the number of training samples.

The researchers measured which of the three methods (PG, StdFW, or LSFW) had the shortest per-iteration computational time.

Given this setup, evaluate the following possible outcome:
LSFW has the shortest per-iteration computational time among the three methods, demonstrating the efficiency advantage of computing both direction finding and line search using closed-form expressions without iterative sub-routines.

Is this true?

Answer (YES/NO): NO